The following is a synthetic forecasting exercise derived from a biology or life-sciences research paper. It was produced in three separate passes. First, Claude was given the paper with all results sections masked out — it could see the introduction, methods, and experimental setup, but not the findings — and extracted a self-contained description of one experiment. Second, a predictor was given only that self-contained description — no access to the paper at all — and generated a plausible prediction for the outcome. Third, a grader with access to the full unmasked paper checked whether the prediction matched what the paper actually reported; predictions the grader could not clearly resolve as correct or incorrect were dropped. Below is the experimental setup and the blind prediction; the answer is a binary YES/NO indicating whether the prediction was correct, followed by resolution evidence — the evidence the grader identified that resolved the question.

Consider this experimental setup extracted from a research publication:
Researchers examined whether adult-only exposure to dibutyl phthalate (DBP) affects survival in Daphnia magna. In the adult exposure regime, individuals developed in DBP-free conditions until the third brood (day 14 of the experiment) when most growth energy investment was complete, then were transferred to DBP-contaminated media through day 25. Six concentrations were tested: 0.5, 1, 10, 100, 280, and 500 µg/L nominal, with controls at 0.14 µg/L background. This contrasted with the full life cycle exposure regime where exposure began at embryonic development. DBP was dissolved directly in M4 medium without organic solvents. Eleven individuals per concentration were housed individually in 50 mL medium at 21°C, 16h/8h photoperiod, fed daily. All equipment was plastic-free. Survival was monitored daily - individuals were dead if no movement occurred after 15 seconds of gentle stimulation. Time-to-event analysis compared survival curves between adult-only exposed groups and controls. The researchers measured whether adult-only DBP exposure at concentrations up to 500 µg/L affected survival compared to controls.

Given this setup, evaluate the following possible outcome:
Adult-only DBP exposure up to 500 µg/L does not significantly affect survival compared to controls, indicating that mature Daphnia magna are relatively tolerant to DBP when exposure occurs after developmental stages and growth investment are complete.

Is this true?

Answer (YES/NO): YES